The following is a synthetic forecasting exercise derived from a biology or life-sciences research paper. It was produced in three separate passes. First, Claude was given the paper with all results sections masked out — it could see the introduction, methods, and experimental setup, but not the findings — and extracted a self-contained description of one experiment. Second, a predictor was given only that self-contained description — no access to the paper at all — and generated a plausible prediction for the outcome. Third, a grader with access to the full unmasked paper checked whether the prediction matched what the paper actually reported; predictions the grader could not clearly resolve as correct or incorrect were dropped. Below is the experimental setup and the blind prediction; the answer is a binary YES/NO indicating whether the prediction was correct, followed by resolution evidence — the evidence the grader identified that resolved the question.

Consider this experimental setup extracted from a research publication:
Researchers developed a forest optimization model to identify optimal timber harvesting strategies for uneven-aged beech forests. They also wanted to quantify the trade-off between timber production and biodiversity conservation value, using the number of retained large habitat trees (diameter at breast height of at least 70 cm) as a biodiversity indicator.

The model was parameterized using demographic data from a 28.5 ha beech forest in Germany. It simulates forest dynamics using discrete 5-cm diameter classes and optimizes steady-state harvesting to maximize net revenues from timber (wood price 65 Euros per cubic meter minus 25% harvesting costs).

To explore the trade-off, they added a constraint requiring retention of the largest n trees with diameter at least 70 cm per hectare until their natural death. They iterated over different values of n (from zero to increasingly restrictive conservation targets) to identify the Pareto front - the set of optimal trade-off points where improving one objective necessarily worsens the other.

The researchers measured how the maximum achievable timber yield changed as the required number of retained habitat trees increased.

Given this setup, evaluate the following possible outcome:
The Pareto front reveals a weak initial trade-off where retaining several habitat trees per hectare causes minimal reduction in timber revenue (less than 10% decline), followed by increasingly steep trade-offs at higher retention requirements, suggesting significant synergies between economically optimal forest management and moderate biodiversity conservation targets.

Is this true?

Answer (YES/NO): NO